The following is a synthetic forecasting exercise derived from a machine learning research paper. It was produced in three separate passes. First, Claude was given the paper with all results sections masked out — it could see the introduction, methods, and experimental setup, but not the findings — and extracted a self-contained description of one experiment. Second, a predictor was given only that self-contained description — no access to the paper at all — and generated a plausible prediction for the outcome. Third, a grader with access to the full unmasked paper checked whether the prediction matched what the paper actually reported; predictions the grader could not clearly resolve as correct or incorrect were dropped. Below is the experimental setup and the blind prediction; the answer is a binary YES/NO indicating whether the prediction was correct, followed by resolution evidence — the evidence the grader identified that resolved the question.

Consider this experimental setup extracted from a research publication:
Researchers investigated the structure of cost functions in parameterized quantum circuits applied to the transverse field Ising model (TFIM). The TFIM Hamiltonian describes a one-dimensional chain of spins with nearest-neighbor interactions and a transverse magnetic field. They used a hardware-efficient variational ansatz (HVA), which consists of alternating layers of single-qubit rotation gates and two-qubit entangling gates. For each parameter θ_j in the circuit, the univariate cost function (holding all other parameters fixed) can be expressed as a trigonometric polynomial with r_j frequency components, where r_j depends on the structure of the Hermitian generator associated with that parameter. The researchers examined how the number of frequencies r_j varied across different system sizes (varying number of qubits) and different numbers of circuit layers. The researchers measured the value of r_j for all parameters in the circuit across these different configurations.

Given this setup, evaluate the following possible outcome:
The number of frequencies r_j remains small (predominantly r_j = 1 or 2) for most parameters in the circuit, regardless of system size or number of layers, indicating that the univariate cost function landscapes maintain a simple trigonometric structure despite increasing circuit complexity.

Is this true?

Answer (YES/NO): YES